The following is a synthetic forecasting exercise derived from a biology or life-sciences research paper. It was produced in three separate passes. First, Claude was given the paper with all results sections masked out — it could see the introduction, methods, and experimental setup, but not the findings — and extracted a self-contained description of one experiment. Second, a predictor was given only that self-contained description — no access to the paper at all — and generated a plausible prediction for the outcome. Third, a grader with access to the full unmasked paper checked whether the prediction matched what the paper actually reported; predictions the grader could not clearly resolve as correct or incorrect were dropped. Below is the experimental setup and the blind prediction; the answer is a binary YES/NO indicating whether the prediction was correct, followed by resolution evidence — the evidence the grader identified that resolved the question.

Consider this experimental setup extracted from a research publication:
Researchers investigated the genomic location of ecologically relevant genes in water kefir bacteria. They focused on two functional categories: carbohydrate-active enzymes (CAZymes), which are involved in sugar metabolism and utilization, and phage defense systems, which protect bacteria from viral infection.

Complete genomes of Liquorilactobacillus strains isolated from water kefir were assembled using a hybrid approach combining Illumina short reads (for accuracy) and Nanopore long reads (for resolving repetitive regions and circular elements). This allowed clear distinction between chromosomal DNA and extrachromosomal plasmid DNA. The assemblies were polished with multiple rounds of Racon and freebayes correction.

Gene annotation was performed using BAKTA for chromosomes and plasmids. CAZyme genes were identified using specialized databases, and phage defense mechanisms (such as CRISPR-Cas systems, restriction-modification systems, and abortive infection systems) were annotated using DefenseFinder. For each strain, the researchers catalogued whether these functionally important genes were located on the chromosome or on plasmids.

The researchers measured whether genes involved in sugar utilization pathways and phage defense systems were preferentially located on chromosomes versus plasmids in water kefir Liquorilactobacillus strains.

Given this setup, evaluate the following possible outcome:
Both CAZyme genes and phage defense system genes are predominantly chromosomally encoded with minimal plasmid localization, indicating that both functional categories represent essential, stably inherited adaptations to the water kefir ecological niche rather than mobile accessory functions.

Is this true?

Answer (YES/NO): NO